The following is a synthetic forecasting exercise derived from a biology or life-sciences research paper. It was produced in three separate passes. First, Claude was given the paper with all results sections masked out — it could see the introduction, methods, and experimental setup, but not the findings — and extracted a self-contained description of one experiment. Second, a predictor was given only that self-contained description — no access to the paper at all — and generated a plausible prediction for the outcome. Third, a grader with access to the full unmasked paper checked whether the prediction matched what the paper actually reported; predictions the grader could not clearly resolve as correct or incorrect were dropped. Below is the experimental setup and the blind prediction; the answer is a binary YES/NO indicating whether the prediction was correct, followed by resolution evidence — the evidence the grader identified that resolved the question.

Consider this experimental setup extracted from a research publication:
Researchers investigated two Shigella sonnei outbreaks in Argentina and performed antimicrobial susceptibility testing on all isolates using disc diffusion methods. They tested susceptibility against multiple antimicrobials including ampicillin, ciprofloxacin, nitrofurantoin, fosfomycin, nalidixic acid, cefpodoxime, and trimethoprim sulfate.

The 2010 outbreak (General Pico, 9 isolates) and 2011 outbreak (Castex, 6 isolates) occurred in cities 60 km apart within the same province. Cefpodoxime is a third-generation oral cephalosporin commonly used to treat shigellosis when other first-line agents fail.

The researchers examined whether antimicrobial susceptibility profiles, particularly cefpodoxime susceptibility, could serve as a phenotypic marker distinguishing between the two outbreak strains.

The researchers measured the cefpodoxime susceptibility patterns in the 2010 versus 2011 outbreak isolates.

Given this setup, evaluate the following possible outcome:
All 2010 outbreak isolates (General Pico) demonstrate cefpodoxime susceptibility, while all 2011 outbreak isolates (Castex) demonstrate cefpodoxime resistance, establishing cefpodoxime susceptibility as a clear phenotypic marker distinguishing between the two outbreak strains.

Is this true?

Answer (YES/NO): YES